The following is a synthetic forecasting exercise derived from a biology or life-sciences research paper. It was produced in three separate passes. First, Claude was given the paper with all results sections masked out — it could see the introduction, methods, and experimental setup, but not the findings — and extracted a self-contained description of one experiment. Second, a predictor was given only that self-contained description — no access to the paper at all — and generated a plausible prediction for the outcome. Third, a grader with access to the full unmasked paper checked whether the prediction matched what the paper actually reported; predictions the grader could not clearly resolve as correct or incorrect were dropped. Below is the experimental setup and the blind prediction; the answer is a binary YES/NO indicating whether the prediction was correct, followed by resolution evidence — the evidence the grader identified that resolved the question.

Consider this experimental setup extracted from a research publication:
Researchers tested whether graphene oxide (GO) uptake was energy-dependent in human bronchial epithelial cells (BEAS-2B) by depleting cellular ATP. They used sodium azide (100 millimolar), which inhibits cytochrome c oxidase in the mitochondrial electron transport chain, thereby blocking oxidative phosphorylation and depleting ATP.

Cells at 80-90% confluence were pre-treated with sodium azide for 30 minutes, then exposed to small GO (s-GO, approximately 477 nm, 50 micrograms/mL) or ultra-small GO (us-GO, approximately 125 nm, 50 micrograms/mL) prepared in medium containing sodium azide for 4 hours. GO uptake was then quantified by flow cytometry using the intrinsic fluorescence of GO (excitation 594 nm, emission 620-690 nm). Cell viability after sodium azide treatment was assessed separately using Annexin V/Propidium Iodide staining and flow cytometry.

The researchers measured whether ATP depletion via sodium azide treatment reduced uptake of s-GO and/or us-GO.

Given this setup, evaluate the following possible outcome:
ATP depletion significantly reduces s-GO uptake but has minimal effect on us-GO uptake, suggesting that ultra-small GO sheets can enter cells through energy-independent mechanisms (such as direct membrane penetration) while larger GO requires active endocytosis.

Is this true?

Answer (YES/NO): NO